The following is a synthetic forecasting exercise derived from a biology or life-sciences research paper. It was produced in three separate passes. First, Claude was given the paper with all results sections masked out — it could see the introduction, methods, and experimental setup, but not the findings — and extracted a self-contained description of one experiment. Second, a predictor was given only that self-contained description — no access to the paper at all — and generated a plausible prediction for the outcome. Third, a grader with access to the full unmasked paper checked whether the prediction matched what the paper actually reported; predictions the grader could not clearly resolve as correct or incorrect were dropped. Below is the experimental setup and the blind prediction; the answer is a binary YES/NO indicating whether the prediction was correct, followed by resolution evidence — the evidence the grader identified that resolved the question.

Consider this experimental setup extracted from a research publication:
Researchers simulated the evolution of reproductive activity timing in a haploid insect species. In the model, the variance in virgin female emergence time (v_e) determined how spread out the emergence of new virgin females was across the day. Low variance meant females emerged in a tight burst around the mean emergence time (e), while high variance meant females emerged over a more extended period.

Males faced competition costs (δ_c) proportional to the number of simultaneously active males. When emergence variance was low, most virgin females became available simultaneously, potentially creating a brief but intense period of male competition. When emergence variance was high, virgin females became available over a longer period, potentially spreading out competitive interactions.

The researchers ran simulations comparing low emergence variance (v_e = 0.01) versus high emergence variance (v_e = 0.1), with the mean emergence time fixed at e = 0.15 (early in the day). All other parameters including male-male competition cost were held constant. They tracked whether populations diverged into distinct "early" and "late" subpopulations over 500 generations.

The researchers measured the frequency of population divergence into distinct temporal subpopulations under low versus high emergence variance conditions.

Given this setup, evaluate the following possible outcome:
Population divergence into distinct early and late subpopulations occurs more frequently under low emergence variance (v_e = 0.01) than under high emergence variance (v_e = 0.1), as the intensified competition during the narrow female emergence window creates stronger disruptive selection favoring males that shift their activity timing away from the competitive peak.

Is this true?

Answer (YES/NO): NO